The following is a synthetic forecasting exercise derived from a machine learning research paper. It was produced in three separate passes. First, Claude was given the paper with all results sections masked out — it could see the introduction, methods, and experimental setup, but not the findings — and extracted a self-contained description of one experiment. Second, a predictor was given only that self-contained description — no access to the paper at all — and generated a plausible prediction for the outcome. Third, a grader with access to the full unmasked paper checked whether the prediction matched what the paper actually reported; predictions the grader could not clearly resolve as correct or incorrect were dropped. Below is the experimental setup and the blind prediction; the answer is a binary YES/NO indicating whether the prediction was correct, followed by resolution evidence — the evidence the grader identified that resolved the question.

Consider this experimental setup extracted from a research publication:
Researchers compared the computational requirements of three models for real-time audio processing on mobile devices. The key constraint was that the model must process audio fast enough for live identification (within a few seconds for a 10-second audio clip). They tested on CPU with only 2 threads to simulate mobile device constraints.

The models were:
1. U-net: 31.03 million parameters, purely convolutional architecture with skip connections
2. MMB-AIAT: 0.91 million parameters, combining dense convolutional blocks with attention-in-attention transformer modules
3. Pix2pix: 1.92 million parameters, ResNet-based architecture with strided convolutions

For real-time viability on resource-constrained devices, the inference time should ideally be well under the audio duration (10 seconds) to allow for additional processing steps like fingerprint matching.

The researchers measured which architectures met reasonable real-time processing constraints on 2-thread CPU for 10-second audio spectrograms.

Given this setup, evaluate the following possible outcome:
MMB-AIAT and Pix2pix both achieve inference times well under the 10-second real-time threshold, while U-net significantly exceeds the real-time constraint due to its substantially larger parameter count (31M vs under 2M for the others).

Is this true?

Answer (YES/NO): NO